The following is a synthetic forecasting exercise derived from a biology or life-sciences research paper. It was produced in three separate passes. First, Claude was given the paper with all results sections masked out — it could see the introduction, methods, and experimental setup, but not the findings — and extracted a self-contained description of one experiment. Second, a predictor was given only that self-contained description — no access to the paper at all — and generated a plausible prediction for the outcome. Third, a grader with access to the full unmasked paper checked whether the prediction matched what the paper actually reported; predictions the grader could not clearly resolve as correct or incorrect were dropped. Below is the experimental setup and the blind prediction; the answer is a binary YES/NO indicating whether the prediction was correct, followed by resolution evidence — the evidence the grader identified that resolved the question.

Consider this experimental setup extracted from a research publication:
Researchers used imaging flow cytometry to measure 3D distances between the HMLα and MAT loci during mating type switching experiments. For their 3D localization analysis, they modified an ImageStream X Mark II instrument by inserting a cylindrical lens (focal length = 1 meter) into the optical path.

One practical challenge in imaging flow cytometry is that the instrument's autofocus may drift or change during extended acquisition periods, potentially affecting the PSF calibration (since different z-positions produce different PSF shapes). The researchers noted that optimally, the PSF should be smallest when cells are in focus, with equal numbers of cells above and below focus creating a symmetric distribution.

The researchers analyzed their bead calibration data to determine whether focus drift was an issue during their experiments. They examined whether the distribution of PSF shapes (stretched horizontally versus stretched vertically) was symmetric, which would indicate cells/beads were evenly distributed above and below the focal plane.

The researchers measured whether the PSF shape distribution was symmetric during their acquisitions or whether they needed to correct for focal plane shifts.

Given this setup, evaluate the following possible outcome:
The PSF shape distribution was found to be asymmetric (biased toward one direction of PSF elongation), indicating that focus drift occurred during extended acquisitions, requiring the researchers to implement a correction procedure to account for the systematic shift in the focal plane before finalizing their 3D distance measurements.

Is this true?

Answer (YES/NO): YES